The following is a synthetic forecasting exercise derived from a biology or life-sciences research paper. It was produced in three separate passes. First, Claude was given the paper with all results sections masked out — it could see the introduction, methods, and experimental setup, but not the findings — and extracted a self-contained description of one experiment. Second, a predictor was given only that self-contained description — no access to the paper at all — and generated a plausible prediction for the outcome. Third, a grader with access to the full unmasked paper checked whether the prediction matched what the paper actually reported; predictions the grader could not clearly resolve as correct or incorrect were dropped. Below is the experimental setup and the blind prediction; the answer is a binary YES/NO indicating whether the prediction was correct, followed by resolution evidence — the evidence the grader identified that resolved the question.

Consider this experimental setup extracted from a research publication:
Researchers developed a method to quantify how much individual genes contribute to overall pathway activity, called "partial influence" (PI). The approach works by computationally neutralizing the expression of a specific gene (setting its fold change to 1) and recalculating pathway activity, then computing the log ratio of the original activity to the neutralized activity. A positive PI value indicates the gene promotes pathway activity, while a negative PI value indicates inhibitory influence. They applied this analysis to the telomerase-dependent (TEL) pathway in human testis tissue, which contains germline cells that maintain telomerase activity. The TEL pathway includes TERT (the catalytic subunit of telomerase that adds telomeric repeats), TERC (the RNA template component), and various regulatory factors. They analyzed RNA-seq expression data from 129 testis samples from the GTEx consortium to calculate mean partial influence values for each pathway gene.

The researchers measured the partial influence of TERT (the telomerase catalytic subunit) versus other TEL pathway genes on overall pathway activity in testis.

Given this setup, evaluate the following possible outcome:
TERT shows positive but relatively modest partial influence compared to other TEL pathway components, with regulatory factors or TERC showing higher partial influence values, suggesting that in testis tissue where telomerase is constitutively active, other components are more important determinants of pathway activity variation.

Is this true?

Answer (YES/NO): YES